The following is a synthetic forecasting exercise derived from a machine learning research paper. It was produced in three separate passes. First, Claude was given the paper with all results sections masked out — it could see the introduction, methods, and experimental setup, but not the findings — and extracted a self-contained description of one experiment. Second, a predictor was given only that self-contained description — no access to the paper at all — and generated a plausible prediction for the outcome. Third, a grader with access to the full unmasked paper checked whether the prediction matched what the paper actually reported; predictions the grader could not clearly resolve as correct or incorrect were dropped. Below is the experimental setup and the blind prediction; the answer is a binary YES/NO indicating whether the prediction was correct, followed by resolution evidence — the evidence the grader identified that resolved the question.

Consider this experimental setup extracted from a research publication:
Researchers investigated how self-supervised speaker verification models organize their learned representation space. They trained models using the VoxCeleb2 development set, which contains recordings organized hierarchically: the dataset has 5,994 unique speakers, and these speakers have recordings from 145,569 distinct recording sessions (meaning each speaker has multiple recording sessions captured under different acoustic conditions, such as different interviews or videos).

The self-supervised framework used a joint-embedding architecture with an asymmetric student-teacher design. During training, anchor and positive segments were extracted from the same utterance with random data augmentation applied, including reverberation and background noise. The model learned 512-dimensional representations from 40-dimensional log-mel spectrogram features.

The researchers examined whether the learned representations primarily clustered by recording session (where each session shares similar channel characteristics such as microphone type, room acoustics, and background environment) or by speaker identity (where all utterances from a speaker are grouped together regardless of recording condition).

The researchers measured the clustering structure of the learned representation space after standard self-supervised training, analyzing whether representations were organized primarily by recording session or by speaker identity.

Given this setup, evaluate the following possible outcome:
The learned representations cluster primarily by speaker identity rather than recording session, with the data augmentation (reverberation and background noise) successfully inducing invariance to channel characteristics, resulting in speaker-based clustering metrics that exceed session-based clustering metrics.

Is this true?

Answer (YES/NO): NO